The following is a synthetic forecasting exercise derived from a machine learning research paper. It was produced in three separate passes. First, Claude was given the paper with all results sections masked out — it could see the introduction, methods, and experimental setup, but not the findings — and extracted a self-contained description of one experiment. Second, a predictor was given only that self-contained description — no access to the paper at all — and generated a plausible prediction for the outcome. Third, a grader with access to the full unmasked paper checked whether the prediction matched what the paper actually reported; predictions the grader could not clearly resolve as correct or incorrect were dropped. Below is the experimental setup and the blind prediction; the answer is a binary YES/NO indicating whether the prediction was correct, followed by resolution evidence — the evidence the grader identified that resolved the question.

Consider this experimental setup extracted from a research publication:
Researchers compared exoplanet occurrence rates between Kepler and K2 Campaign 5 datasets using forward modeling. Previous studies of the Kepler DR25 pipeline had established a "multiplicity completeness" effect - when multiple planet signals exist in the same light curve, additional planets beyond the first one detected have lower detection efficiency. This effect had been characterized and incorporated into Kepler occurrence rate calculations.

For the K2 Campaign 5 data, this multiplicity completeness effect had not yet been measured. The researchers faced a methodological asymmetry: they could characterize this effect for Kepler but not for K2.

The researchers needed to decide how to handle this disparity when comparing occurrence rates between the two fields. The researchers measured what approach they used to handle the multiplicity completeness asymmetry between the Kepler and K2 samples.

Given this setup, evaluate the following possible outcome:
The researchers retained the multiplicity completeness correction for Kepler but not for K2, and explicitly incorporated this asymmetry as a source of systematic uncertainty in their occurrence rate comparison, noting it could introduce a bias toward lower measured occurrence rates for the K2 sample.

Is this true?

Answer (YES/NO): NO